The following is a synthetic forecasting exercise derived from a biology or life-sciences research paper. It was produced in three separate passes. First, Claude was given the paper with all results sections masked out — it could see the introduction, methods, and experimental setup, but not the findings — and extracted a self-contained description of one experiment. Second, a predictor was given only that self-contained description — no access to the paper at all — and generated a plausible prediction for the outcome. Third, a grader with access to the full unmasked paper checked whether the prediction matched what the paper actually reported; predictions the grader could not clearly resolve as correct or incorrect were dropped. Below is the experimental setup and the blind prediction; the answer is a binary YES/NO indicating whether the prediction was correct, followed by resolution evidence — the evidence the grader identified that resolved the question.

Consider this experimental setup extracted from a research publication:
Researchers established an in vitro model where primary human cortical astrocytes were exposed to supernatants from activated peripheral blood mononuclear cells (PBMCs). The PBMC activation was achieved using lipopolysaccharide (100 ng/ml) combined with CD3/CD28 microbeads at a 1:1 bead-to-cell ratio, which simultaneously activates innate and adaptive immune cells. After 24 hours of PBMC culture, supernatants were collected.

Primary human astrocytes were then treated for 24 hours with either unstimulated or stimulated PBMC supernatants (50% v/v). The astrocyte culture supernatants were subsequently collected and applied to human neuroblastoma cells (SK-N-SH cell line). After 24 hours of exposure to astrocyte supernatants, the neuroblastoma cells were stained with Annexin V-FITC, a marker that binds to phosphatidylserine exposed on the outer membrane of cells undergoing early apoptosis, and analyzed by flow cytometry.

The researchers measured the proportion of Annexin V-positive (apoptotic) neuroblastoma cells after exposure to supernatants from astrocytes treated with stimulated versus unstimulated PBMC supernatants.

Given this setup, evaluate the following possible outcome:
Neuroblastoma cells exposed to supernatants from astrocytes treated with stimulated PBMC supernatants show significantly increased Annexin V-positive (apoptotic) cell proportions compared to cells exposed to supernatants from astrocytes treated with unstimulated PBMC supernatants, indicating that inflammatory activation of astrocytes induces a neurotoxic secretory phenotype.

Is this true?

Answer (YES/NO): YES